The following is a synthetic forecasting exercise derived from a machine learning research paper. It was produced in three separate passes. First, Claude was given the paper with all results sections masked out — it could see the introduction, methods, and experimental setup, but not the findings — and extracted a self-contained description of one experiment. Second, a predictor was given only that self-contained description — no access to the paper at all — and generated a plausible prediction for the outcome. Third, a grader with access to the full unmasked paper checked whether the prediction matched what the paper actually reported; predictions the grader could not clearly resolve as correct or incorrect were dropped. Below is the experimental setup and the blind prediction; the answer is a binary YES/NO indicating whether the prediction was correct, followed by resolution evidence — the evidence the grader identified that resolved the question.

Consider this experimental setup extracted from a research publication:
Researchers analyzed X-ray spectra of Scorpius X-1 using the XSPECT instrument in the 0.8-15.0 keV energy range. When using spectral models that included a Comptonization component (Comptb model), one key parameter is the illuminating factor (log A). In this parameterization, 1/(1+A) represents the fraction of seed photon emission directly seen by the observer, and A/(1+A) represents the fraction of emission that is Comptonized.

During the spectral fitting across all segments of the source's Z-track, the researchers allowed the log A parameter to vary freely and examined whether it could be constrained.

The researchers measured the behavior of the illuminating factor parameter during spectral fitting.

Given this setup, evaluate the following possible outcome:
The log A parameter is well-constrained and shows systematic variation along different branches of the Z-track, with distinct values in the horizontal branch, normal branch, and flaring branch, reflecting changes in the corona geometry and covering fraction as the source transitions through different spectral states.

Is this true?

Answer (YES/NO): NO